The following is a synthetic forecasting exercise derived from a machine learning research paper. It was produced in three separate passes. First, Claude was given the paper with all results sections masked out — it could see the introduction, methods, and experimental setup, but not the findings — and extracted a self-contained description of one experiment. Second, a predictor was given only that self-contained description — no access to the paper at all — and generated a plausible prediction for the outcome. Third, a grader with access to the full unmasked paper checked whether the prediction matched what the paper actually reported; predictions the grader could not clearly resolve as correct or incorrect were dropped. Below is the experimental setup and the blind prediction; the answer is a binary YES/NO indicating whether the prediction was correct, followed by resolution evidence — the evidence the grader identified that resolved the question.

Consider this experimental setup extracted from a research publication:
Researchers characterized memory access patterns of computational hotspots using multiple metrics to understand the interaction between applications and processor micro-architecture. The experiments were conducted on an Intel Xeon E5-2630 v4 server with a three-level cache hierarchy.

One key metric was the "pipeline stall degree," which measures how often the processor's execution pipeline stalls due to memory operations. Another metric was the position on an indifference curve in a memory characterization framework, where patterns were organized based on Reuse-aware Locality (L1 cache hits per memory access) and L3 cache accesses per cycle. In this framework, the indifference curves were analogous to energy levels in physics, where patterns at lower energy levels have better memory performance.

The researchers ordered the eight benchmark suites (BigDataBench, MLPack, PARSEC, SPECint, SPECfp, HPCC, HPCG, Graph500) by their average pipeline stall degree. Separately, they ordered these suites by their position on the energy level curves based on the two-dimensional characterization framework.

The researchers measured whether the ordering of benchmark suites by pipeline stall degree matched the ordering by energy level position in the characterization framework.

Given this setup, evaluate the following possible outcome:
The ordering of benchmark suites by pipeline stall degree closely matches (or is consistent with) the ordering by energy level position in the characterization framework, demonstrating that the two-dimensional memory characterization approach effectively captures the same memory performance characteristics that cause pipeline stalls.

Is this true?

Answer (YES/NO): YES